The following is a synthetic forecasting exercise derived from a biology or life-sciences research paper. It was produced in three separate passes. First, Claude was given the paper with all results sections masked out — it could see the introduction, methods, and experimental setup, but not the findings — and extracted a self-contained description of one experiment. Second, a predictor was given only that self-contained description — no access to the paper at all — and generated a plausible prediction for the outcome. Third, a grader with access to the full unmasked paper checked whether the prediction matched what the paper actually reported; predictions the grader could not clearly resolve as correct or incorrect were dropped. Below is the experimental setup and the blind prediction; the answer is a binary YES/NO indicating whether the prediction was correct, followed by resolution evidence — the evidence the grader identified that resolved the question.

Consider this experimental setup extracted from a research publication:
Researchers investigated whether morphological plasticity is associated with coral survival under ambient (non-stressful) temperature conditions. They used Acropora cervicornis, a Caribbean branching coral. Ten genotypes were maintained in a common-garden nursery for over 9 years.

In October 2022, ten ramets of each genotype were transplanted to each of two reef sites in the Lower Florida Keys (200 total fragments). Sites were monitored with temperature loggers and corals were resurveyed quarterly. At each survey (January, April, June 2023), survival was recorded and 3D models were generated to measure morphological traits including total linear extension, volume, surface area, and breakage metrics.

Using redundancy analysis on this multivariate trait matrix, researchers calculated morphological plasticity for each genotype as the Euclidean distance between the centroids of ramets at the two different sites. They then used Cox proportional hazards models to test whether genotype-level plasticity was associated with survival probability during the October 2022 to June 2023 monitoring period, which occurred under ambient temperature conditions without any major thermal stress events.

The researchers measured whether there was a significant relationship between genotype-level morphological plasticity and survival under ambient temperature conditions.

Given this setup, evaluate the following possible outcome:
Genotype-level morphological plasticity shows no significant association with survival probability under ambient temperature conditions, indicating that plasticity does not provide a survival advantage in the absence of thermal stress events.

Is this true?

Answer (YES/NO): YES